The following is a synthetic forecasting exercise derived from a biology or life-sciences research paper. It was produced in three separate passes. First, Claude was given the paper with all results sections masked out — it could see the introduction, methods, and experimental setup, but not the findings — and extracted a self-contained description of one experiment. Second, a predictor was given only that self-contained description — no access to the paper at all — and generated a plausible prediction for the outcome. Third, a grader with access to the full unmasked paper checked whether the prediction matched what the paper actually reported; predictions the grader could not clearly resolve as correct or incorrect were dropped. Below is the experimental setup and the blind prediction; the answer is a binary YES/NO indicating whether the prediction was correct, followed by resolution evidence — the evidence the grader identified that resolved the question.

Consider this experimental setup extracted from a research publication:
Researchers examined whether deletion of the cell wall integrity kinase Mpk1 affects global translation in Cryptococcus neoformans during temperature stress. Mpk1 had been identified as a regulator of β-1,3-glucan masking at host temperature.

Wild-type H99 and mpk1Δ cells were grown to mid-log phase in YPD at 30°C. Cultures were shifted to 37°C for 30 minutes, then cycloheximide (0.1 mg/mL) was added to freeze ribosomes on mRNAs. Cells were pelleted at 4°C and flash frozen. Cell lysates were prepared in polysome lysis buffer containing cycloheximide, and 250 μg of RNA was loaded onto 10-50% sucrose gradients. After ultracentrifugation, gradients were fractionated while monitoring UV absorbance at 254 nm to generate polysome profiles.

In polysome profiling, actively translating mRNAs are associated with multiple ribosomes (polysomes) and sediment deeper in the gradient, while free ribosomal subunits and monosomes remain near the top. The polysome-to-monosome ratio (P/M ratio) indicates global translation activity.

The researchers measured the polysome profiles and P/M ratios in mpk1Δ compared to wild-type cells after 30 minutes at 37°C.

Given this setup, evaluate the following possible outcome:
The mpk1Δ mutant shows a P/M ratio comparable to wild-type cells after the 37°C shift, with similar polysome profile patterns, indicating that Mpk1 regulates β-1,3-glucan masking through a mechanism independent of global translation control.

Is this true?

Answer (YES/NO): YES